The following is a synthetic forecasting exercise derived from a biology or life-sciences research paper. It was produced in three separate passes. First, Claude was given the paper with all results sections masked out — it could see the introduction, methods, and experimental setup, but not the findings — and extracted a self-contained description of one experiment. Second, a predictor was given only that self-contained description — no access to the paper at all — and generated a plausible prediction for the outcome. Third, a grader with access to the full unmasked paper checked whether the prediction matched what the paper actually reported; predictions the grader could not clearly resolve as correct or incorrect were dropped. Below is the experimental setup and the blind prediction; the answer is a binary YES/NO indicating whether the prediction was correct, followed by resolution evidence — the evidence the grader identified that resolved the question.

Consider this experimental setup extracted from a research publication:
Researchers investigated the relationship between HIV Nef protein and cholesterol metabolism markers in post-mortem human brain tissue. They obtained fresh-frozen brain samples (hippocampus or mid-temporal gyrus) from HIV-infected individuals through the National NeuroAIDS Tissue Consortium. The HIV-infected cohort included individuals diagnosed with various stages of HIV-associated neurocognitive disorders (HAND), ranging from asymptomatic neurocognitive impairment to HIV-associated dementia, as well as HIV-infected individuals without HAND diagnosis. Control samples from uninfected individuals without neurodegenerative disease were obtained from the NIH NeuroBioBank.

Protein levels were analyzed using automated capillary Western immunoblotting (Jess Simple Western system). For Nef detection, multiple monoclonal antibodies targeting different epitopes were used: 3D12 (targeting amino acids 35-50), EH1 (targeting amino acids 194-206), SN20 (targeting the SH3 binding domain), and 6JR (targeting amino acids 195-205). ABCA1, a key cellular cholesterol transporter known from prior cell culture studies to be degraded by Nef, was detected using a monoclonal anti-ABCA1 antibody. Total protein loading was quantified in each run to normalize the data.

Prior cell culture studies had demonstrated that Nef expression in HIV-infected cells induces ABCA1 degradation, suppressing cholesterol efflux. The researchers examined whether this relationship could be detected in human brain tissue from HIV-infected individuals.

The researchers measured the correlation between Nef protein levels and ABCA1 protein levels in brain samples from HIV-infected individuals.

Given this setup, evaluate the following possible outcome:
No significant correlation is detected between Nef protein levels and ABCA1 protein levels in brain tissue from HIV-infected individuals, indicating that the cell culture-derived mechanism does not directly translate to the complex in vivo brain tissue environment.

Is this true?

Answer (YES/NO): NO